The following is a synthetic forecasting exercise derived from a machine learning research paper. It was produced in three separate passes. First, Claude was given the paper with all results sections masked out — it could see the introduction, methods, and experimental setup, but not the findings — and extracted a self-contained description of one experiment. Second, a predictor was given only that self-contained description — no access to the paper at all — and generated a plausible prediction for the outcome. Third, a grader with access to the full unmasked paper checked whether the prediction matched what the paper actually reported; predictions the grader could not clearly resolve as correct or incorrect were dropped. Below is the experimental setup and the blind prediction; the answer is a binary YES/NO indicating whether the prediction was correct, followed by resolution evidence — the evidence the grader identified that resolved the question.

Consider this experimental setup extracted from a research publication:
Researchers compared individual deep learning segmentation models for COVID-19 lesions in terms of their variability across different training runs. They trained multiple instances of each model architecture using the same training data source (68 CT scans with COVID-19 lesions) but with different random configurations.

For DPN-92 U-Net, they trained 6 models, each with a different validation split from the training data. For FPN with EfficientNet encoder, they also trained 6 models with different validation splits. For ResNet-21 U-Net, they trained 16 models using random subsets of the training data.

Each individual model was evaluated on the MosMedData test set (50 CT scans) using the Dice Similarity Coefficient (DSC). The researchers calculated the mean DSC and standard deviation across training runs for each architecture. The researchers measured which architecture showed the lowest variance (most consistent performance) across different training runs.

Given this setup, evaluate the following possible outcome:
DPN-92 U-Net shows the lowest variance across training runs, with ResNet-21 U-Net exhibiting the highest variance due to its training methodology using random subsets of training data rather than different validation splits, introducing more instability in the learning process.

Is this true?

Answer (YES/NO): NO